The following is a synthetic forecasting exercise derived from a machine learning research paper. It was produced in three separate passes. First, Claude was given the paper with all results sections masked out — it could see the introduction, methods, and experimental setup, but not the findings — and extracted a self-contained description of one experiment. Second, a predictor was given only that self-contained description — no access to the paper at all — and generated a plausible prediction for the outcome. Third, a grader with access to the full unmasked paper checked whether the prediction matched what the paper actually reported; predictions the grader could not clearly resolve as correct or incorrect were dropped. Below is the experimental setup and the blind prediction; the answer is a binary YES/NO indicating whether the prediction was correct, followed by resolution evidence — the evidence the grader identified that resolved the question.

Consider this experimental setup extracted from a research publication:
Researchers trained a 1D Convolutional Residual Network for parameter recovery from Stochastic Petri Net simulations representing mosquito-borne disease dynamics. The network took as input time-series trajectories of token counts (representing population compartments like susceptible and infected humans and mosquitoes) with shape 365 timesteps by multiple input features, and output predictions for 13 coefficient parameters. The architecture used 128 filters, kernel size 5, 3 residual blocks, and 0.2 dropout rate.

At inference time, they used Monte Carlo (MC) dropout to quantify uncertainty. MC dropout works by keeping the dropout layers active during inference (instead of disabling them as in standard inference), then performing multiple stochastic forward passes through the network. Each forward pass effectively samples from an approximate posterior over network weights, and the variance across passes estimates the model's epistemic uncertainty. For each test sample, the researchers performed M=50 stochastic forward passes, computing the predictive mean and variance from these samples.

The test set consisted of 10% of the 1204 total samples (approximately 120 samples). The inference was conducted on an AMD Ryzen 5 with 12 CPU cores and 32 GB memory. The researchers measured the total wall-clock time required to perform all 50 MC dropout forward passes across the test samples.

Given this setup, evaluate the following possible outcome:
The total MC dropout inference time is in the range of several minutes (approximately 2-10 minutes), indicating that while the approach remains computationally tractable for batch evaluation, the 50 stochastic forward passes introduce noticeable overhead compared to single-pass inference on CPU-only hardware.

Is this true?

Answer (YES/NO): NO